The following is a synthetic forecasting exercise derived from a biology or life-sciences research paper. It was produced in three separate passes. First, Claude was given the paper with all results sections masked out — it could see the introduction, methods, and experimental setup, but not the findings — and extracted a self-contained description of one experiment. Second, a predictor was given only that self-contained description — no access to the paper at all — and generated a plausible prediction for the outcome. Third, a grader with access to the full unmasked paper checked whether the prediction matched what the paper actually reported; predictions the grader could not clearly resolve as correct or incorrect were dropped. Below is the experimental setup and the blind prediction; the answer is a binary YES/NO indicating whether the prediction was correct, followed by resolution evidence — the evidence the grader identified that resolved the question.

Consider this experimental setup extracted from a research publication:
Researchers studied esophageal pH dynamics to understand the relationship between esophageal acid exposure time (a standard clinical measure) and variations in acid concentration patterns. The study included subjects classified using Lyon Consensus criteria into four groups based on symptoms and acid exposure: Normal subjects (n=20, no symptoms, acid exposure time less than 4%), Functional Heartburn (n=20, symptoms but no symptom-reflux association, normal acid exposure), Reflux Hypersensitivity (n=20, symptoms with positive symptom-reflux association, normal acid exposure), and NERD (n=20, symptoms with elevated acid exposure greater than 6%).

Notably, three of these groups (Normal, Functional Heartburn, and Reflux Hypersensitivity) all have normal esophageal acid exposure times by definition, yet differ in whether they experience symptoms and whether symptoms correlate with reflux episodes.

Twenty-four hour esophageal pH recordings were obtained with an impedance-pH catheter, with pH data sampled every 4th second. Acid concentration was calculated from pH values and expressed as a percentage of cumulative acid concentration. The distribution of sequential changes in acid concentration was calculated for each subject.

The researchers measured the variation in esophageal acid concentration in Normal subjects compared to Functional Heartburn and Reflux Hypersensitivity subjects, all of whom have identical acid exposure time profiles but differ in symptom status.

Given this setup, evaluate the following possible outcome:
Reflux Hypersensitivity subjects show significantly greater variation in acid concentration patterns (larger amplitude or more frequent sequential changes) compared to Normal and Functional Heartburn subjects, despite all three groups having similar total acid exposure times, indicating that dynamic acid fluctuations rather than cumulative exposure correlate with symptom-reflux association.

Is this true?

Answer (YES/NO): NO